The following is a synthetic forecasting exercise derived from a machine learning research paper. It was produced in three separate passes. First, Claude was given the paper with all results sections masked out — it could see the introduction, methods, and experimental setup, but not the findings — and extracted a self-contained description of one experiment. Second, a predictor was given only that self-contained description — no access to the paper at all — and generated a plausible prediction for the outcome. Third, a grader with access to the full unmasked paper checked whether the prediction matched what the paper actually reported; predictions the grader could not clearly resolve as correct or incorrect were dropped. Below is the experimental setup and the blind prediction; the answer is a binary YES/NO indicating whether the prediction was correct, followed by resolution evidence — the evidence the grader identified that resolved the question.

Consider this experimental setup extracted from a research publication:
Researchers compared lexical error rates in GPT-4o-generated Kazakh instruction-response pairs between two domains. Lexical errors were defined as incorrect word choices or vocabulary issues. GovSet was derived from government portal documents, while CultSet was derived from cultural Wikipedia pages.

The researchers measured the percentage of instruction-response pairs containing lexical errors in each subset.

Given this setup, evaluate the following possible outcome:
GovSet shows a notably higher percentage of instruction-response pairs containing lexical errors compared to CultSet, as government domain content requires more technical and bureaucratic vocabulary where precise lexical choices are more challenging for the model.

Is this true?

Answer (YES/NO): NO